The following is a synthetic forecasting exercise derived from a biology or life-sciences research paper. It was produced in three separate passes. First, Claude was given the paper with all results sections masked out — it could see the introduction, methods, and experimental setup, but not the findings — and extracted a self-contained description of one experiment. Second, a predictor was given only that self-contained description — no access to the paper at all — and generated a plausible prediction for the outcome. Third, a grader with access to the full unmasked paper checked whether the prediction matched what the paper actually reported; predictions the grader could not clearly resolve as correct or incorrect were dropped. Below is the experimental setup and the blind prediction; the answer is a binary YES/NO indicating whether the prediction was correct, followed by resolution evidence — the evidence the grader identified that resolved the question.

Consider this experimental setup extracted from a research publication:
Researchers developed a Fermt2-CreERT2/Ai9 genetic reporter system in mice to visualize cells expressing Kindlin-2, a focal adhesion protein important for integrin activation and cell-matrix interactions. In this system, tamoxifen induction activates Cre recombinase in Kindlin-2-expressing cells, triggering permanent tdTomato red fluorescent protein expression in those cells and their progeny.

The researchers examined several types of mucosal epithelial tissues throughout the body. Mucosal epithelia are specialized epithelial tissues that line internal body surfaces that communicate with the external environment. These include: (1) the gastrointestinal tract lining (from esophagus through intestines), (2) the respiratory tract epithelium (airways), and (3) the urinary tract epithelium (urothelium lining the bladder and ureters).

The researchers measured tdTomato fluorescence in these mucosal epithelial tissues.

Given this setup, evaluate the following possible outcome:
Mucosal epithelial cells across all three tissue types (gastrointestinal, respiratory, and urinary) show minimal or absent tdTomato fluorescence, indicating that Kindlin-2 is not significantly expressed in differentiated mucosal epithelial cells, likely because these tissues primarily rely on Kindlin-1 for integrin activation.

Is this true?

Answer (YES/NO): YES